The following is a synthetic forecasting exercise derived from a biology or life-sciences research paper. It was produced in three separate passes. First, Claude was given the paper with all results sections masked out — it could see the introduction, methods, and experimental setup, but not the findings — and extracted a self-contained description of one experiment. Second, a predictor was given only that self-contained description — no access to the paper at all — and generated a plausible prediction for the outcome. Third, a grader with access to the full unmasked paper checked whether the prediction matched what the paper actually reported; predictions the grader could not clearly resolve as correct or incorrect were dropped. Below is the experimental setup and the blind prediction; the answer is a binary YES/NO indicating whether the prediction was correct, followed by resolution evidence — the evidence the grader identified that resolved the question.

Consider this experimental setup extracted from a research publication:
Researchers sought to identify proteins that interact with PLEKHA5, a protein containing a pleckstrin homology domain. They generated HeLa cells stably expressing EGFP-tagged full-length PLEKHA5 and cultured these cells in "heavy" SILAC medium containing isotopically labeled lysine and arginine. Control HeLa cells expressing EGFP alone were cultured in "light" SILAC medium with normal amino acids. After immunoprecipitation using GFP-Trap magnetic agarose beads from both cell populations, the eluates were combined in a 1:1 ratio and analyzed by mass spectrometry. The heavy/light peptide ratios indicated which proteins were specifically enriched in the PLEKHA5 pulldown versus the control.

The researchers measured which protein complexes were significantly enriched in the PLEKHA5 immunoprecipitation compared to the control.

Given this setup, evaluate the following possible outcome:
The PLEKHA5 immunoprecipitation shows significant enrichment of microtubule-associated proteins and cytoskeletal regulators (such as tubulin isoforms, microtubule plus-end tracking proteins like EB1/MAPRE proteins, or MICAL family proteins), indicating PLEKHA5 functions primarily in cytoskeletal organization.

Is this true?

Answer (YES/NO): NO